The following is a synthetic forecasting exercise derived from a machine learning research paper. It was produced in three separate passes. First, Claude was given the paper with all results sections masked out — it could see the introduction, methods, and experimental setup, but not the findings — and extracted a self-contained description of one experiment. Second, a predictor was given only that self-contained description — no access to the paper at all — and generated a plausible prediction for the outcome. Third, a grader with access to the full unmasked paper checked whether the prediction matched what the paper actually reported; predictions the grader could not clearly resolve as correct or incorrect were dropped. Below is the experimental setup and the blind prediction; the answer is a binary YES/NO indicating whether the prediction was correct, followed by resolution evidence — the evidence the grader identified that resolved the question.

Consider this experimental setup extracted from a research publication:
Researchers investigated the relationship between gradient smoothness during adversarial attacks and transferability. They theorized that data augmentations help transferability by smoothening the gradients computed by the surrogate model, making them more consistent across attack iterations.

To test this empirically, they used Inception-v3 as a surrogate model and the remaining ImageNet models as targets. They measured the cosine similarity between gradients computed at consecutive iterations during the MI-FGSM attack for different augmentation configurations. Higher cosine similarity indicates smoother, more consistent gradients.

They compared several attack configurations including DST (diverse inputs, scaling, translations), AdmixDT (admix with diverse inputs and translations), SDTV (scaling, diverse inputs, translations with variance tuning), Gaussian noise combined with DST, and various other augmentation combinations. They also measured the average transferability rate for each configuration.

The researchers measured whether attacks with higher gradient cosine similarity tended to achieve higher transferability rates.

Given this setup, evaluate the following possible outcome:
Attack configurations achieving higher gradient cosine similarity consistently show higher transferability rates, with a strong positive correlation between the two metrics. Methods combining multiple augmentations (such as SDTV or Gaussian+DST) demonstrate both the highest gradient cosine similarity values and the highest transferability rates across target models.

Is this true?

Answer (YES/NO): NO